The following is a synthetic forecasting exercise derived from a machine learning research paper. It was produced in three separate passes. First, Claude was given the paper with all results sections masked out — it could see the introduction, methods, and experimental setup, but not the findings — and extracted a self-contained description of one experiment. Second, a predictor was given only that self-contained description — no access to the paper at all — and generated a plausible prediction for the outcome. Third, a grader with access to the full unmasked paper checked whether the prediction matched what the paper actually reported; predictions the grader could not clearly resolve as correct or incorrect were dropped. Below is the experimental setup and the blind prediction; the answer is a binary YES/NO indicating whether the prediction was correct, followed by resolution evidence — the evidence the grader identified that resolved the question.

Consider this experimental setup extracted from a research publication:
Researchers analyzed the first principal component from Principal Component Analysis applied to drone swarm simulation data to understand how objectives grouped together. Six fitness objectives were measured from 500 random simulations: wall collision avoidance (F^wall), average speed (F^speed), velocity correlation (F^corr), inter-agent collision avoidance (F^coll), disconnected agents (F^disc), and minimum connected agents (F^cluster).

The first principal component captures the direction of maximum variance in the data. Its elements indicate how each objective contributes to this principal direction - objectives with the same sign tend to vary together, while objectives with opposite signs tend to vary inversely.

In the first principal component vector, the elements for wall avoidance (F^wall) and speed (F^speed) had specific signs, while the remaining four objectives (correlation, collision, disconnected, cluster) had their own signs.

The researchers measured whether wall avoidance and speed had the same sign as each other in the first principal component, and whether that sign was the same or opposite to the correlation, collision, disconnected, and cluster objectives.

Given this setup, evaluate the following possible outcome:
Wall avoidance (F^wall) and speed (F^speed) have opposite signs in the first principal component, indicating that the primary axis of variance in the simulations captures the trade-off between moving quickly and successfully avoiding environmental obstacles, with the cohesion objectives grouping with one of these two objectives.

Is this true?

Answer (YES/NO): NO